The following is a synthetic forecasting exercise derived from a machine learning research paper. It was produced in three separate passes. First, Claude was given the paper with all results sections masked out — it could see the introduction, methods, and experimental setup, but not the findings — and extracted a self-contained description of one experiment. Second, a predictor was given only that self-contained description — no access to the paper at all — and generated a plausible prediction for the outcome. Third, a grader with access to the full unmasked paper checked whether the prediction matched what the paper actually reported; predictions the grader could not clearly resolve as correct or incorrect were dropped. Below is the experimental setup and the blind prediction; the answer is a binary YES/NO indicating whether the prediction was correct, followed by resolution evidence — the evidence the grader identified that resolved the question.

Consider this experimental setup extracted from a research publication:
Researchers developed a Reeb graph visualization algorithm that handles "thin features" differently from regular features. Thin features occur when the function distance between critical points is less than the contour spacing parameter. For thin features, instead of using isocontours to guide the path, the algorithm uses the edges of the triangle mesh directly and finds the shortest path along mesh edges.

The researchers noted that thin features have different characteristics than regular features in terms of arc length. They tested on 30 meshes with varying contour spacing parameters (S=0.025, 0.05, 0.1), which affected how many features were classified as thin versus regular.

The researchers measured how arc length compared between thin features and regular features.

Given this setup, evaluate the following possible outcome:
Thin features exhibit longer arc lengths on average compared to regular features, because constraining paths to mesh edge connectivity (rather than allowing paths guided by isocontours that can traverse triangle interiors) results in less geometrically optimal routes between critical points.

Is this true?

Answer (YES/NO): YES